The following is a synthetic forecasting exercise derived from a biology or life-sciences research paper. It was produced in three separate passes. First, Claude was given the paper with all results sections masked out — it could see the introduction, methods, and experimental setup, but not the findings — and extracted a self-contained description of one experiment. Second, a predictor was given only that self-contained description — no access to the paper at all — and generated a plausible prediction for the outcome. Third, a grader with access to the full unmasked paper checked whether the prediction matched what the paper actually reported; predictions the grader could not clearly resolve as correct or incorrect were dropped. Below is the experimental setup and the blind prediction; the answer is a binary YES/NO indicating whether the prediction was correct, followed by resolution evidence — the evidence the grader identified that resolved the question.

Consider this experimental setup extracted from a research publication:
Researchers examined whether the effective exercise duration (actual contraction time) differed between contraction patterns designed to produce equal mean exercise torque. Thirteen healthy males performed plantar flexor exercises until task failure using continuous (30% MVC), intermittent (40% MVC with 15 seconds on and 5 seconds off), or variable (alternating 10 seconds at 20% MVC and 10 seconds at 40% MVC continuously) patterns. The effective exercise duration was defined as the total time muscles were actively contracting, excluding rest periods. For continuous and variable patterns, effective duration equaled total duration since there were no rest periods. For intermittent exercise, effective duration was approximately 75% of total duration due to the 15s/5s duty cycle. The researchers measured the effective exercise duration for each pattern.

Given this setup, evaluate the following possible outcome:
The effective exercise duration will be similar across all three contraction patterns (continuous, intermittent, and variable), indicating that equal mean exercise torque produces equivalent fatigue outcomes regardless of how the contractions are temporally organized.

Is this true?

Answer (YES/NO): NO